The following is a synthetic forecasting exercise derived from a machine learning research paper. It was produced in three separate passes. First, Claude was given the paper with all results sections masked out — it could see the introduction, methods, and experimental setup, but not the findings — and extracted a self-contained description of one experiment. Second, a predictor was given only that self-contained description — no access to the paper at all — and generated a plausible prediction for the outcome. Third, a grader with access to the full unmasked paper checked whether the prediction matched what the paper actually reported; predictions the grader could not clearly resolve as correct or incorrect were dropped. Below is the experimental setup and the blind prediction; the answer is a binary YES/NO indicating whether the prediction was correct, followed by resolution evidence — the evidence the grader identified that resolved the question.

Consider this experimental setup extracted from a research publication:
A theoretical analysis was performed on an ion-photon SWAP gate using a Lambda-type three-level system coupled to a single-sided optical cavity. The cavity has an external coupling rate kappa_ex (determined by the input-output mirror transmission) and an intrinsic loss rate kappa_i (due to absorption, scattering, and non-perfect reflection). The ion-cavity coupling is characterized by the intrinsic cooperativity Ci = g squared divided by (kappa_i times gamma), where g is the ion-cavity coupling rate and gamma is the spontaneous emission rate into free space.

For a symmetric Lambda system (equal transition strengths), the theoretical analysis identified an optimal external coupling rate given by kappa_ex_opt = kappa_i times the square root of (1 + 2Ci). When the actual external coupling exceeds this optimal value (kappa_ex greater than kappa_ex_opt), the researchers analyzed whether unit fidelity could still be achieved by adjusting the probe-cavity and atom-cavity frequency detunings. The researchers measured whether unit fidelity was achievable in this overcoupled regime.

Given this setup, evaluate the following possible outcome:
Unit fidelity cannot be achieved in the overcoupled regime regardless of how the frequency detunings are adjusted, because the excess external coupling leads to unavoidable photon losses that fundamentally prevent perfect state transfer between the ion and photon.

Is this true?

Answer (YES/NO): YES